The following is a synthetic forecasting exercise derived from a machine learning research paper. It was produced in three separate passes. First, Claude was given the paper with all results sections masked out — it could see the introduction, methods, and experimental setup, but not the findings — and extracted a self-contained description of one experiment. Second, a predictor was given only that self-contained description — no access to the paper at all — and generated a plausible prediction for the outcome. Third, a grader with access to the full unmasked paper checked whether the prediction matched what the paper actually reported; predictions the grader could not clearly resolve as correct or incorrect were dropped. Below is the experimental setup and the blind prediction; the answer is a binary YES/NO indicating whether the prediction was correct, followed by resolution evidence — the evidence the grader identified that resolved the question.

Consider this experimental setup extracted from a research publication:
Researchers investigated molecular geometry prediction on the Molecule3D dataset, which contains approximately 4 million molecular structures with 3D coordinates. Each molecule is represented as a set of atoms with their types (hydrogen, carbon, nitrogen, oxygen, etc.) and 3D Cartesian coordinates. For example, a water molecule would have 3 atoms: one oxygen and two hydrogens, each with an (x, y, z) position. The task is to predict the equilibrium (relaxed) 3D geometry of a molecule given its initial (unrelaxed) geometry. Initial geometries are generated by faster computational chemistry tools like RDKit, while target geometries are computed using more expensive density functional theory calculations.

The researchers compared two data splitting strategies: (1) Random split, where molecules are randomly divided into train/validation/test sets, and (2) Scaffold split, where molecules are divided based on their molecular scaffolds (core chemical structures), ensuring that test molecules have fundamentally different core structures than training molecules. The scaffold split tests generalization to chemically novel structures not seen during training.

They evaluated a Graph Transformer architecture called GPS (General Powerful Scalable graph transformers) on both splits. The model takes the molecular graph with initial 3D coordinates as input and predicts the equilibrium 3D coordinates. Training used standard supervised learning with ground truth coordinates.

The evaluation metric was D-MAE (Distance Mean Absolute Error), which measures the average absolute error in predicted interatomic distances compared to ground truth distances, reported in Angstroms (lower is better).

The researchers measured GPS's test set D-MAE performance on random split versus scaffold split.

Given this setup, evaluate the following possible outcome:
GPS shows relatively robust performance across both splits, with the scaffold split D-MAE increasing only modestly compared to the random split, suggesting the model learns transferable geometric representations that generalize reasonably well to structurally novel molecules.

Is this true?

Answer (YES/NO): NO